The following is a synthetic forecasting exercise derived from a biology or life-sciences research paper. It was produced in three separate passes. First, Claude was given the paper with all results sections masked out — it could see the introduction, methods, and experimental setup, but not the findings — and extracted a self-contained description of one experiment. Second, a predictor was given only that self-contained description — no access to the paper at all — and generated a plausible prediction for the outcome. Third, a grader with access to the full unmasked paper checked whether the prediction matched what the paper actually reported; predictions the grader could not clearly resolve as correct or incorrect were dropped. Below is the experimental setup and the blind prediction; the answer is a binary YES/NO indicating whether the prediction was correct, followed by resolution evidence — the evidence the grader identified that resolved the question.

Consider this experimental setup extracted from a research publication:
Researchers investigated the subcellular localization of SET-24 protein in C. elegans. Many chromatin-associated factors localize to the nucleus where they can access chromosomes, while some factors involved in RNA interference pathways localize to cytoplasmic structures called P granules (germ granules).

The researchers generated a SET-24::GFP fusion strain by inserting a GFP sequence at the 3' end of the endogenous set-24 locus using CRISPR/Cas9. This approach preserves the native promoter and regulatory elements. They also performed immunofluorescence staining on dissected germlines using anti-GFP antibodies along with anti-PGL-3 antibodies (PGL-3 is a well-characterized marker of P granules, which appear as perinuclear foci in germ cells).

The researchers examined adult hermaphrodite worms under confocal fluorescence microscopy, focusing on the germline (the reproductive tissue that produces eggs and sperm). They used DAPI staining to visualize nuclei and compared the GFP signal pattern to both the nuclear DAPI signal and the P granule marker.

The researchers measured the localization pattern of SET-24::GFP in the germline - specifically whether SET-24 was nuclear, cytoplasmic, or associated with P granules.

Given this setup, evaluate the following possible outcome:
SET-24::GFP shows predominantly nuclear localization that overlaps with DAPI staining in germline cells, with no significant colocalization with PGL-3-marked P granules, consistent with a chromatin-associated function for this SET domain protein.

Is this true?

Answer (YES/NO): YES